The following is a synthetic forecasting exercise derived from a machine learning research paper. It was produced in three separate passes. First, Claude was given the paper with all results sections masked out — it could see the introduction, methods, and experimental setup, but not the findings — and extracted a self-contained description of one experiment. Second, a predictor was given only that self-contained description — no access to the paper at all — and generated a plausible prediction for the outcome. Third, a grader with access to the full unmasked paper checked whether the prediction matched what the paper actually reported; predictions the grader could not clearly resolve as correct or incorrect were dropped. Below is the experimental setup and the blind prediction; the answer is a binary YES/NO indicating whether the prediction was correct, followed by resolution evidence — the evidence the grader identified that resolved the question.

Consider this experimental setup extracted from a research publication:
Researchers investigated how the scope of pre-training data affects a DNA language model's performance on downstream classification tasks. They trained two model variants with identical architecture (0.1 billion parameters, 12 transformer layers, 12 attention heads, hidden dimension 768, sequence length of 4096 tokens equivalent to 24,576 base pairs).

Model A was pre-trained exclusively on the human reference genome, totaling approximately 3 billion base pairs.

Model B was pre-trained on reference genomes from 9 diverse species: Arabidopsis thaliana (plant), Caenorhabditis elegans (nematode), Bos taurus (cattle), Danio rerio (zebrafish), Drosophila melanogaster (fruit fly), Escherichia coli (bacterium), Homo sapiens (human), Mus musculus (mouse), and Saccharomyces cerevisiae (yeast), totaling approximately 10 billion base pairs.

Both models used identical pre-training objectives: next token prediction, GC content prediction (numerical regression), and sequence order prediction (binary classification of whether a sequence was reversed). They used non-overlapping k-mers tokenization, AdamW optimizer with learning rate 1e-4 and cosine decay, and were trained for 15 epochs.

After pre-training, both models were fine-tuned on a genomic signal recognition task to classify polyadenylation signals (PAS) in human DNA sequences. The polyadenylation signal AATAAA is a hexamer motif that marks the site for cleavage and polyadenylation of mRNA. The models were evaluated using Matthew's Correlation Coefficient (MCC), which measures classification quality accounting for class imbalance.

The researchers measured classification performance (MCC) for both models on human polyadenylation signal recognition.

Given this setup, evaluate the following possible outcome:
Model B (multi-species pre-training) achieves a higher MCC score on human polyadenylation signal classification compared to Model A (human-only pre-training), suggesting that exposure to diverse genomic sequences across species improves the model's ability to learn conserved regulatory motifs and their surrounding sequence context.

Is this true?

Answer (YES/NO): YES